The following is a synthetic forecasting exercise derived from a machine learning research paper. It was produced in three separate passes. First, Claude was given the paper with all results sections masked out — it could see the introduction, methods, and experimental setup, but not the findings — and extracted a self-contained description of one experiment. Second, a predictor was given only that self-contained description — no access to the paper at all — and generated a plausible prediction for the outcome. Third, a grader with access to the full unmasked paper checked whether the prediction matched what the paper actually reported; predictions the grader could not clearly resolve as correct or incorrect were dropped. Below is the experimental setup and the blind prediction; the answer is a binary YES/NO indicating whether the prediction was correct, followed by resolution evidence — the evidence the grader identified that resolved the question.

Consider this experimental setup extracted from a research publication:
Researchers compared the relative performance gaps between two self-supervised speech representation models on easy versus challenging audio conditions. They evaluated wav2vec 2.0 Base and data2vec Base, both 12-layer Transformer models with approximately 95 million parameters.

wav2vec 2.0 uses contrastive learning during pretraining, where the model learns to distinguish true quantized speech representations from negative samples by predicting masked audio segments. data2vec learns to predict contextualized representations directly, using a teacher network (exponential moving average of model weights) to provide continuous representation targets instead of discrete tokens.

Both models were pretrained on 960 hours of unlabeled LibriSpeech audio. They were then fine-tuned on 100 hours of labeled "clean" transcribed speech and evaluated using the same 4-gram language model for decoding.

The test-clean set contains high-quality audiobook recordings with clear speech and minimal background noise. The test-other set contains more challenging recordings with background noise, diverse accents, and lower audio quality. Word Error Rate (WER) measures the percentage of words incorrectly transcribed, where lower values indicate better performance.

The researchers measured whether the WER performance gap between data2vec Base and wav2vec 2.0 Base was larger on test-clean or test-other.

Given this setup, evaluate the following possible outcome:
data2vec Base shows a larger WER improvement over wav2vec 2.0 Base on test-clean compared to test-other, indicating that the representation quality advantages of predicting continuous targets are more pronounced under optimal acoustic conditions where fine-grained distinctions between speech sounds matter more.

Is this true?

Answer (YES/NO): NO